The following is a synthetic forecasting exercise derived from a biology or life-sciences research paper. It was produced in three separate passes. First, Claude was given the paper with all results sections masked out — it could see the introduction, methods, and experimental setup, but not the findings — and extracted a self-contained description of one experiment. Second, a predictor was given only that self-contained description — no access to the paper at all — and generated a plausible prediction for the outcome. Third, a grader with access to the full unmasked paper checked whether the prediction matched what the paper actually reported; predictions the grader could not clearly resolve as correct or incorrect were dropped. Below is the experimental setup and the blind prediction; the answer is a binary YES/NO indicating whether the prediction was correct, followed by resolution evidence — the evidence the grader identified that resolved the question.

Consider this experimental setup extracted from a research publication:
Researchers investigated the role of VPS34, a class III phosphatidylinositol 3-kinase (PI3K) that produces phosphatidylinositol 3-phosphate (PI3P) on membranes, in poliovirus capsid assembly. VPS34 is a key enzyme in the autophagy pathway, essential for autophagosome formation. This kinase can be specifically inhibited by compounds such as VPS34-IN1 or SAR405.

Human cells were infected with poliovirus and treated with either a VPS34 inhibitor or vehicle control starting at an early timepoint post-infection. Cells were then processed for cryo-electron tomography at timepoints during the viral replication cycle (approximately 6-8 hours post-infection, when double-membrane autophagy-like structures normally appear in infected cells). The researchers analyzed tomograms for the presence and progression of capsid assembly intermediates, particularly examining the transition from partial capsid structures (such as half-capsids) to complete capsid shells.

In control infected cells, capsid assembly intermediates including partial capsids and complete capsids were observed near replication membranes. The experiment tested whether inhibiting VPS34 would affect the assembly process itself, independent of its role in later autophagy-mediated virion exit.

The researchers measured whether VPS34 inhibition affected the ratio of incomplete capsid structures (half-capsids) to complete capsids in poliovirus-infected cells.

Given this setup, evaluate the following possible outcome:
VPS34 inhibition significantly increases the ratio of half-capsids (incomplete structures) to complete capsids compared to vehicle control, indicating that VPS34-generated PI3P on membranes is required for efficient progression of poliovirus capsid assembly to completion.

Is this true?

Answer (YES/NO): YES